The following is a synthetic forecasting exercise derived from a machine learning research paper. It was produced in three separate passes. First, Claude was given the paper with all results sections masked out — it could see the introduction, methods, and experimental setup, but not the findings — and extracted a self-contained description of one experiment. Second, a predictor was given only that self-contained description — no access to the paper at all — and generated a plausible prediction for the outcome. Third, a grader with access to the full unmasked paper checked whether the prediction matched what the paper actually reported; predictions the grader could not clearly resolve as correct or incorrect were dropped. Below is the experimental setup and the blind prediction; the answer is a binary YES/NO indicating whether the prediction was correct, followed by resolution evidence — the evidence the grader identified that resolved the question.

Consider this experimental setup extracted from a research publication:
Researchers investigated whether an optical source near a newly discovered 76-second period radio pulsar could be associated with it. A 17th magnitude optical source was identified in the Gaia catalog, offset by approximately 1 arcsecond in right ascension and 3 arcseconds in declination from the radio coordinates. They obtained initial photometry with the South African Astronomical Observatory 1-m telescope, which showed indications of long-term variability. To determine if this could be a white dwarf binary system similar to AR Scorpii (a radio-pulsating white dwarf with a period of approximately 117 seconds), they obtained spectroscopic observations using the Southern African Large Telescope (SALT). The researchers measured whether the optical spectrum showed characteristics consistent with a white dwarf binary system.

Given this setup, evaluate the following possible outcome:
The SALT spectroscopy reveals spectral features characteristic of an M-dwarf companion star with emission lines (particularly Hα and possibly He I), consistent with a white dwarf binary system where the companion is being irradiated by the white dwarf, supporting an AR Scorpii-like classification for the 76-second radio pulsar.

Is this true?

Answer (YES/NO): NO